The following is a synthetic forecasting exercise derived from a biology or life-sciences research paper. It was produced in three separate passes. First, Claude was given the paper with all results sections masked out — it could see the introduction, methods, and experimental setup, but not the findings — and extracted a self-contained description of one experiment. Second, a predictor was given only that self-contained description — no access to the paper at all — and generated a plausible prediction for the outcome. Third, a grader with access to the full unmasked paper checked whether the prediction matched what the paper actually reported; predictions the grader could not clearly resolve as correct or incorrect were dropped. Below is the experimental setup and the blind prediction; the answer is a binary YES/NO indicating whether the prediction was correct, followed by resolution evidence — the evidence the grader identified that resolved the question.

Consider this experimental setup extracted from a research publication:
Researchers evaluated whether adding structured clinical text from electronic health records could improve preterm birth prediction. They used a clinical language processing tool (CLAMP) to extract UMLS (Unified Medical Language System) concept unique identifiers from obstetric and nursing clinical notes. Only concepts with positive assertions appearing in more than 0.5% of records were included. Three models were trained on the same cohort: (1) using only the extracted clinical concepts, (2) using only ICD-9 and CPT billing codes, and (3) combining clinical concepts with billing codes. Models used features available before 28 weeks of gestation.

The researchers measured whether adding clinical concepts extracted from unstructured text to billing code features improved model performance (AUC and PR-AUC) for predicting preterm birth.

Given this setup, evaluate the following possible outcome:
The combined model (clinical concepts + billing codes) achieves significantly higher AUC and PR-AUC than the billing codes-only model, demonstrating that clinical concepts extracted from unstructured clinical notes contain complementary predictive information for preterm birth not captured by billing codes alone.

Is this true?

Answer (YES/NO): NO